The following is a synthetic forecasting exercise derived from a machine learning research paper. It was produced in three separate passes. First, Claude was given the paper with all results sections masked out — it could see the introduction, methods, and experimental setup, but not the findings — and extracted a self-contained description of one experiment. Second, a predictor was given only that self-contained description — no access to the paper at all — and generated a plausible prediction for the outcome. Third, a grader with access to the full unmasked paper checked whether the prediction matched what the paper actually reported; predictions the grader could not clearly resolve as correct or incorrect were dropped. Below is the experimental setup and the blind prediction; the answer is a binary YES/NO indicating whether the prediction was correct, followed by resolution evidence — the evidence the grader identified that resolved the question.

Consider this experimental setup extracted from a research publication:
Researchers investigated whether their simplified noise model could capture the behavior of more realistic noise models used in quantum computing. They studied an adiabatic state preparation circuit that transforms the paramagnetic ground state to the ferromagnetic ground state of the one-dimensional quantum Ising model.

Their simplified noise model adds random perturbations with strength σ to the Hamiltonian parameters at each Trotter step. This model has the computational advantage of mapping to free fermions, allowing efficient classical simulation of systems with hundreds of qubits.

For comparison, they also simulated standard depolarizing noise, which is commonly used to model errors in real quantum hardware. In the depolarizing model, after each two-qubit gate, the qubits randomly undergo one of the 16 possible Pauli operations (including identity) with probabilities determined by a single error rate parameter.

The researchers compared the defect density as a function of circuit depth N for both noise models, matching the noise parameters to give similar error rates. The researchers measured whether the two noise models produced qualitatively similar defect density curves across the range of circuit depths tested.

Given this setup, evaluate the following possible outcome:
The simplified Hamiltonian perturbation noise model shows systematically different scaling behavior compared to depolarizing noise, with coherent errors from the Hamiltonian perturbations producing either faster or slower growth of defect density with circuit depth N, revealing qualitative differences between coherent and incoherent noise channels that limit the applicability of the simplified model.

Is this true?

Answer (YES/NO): NO